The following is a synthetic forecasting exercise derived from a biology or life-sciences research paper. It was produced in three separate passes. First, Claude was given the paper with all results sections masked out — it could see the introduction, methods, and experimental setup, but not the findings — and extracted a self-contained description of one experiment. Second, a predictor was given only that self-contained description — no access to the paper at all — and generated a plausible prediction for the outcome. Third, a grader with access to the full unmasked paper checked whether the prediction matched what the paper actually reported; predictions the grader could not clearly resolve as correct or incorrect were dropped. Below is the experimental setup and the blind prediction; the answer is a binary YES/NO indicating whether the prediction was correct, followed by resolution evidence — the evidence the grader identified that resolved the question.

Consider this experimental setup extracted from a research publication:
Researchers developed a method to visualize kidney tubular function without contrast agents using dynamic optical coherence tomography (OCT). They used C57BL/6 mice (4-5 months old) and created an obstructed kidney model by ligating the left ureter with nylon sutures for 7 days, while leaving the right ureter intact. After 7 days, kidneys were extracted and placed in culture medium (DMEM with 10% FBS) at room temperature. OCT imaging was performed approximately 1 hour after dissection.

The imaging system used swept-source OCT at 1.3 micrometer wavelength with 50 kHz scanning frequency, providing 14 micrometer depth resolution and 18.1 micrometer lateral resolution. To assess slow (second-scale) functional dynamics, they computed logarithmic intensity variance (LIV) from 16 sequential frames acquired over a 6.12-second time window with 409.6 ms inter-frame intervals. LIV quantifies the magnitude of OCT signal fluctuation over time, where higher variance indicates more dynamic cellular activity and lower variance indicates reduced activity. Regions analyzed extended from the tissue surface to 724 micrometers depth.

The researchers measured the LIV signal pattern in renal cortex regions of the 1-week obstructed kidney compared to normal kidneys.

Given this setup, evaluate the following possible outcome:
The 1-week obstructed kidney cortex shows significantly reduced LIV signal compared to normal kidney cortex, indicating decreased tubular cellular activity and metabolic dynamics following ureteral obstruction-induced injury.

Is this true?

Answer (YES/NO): YES